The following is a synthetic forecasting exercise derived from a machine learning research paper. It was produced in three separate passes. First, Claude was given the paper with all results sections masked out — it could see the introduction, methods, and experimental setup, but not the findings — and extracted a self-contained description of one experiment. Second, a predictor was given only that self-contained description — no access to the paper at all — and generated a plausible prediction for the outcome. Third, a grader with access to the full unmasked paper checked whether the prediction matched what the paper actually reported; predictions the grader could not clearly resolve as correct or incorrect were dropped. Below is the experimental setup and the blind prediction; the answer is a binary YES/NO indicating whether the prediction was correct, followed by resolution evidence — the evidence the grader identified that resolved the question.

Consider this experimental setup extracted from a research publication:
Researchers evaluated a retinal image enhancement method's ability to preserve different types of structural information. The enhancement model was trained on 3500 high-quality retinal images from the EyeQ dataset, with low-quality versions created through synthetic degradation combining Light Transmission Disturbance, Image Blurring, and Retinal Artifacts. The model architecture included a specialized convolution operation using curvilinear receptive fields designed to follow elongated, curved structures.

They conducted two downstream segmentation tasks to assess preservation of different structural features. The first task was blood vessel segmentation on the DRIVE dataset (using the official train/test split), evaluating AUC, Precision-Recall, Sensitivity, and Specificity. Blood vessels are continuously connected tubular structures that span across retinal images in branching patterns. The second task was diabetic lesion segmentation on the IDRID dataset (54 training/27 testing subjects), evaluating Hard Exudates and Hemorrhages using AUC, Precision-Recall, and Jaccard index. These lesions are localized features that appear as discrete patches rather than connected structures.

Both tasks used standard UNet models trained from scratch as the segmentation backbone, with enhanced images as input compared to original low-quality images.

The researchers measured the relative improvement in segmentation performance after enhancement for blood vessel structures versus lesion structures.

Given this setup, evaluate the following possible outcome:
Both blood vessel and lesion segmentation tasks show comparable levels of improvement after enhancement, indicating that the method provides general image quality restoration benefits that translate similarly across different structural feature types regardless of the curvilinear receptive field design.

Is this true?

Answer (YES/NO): NO